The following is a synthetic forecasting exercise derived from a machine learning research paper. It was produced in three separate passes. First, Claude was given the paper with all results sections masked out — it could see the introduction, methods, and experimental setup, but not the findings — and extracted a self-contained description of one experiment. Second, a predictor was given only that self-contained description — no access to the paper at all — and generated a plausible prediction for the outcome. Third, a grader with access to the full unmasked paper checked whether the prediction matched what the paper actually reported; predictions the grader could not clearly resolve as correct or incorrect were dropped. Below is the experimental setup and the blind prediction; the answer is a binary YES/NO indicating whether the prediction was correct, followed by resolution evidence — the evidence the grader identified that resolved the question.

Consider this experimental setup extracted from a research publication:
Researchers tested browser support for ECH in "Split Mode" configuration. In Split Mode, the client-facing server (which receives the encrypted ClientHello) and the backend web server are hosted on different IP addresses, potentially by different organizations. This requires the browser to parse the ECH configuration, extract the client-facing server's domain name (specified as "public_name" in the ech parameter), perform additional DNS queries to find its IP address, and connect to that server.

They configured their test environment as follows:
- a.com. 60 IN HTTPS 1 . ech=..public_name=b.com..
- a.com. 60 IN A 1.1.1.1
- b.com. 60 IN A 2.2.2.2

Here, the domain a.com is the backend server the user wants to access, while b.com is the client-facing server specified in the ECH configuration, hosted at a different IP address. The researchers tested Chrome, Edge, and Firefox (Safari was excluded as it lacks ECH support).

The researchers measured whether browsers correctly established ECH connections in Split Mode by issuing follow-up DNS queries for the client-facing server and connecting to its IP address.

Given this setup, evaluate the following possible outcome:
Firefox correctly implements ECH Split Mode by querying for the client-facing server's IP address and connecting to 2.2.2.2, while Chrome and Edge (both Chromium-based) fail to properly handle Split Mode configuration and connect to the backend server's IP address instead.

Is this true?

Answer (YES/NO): NO